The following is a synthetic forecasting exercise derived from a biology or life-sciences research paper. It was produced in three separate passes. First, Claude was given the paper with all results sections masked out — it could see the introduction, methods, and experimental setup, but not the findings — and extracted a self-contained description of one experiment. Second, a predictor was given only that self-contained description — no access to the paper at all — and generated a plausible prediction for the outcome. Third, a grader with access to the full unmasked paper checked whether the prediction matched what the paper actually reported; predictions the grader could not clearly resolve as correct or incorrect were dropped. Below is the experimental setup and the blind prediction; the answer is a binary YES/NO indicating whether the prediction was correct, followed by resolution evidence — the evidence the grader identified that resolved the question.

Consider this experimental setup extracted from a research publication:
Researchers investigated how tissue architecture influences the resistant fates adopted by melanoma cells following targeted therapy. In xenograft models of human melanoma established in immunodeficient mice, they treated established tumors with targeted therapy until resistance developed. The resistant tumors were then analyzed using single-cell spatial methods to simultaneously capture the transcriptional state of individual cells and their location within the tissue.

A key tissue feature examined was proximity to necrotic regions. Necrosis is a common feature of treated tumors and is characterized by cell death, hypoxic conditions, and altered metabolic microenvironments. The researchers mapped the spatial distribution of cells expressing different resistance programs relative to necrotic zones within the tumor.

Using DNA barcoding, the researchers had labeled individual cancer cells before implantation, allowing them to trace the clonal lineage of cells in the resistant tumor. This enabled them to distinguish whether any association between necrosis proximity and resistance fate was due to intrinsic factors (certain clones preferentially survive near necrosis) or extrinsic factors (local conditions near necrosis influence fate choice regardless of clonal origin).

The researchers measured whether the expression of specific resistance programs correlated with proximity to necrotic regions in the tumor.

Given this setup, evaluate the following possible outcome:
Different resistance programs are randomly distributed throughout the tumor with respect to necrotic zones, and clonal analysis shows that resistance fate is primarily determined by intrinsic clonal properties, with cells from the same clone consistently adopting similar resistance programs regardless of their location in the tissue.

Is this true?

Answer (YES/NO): NO